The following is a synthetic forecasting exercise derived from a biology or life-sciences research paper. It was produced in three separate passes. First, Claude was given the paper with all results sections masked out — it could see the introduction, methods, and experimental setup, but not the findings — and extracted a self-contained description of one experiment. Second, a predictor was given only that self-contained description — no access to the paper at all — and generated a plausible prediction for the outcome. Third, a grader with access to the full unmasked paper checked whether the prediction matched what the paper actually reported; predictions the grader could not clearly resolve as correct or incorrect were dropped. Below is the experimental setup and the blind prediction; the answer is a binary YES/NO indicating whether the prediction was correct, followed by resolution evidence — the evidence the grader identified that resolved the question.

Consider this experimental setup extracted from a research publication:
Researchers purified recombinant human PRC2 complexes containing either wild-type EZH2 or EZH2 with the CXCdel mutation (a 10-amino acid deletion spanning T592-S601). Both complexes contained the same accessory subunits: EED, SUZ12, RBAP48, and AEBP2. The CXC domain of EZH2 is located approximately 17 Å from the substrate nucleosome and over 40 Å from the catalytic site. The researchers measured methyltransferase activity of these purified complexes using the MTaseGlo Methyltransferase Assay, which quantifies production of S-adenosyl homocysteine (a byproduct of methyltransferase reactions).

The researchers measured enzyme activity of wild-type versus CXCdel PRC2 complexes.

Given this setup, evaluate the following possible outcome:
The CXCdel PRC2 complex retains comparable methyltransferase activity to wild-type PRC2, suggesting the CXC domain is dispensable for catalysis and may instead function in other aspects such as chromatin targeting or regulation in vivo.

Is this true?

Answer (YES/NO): NO